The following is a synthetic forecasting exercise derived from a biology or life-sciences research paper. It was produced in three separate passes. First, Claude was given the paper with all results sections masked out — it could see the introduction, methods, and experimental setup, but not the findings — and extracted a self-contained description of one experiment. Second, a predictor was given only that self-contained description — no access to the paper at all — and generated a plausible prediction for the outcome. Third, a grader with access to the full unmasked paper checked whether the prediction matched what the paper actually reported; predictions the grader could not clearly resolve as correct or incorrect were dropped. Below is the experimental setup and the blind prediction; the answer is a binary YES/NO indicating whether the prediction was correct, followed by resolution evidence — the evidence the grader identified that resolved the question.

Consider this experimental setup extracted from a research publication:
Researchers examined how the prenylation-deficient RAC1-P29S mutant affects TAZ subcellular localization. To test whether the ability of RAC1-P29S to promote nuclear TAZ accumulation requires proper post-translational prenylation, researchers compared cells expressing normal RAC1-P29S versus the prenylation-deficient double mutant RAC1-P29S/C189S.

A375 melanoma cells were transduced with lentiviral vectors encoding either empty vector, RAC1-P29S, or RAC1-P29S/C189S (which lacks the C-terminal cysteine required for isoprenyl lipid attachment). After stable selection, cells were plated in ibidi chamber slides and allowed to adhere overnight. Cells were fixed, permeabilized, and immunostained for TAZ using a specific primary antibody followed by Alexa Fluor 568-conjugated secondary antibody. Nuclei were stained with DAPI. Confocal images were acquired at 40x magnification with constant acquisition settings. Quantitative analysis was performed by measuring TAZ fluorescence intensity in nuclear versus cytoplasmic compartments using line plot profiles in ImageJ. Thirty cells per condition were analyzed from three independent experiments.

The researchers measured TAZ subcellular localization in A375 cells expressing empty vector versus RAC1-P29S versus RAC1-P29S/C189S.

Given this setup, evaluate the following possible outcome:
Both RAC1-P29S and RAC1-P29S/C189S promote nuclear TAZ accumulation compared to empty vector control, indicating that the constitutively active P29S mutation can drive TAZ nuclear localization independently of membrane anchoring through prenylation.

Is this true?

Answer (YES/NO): NO